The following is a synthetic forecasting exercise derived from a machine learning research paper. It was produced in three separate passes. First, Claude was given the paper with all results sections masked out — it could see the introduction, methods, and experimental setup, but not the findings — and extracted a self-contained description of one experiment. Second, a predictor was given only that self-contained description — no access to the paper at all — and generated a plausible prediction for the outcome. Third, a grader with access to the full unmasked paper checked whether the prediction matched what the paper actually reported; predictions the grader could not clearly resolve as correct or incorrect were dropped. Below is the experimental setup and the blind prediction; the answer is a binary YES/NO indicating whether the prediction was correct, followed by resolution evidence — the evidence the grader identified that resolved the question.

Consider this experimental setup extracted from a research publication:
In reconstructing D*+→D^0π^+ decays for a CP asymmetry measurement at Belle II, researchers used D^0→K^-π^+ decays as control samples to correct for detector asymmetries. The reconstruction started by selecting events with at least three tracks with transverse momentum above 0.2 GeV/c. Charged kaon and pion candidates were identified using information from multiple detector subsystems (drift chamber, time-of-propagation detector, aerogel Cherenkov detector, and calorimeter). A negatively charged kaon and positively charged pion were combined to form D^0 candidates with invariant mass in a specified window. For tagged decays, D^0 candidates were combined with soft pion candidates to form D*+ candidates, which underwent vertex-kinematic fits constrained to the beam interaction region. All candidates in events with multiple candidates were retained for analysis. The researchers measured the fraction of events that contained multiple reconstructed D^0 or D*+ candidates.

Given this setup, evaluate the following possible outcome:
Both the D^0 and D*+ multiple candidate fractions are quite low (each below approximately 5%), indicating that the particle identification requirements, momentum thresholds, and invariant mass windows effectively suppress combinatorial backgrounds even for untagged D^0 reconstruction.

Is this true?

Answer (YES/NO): YES